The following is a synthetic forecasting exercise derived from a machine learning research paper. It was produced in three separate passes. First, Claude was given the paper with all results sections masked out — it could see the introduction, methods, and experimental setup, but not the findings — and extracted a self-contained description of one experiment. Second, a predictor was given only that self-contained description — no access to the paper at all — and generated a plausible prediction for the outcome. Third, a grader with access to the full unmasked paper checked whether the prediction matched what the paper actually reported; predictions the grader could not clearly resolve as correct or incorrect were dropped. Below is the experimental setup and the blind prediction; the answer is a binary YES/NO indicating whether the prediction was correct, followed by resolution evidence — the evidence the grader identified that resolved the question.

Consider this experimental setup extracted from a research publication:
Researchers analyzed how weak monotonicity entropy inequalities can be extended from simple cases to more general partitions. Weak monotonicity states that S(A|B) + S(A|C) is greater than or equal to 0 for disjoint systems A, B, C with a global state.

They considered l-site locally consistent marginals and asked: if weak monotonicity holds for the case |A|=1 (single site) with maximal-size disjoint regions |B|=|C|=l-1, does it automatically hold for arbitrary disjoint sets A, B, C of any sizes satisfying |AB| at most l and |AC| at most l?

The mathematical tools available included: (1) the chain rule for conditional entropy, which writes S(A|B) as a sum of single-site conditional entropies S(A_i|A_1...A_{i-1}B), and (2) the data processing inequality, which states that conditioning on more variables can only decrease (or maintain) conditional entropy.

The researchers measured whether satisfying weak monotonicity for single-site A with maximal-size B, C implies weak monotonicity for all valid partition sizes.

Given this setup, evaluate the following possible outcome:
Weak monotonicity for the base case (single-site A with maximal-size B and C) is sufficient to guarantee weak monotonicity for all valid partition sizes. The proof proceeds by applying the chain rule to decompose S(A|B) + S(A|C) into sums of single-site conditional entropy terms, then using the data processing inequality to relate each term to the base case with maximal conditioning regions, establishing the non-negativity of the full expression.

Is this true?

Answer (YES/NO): YES